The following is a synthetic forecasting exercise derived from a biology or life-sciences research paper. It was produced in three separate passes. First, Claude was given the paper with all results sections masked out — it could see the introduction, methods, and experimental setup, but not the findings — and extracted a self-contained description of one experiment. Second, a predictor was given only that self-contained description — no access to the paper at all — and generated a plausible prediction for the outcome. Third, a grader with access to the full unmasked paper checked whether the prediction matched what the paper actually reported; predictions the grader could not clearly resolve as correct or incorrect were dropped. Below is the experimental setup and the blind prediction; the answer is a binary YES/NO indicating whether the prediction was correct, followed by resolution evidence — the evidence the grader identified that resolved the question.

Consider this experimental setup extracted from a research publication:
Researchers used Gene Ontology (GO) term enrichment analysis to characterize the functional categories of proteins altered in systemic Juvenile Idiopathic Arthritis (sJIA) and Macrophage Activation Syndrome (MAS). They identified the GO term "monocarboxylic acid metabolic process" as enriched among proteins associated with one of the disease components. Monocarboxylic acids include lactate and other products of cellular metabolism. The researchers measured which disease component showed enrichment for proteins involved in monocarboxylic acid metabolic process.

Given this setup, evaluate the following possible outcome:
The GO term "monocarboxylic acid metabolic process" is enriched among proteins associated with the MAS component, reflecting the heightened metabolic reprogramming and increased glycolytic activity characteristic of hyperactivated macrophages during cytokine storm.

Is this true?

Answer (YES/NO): NO